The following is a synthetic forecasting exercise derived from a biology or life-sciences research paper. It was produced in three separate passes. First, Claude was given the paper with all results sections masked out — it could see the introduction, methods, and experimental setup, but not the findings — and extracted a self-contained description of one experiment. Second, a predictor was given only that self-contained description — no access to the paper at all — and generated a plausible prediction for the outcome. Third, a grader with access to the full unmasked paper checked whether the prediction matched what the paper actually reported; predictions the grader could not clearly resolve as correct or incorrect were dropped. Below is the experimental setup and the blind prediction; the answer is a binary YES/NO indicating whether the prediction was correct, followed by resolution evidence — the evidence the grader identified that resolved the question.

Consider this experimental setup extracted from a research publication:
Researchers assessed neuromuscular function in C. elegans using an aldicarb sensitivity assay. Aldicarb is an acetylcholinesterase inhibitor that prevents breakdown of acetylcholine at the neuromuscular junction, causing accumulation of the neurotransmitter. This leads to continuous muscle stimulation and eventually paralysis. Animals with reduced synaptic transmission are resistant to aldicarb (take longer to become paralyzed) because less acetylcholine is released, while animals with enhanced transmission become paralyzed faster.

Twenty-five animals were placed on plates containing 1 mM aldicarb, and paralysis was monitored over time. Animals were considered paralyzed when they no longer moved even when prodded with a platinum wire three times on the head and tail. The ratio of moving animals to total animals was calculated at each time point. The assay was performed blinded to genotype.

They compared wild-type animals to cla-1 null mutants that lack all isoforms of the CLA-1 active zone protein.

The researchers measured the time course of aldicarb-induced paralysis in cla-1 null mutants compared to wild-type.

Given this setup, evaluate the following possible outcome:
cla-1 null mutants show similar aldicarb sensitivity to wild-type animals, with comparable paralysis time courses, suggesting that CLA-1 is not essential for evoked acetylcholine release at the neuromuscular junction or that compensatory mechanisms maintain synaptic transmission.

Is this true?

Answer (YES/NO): NO